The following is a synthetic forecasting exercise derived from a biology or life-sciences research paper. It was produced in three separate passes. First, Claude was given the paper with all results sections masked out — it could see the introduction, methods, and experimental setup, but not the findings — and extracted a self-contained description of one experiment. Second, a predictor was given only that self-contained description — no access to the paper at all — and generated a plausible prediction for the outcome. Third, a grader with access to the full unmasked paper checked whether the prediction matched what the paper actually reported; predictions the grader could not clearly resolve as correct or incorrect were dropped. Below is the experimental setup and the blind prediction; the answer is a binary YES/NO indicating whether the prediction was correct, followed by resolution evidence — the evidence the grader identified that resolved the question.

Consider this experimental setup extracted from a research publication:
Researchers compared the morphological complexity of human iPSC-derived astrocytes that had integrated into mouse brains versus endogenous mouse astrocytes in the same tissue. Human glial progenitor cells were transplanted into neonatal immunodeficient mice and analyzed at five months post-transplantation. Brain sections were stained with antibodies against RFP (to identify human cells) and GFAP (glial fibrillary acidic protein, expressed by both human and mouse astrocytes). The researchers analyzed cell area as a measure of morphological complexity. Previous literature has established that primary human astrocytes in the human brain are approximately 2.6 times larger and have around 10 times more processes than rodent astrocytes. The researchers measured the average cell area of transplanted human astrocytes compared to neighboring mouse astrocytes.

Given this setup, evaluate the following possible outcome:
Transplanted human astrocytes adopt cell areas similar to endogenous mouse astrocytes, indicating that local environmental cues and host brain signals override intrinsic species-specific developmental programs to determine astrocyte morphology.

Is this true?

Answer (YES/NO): NO